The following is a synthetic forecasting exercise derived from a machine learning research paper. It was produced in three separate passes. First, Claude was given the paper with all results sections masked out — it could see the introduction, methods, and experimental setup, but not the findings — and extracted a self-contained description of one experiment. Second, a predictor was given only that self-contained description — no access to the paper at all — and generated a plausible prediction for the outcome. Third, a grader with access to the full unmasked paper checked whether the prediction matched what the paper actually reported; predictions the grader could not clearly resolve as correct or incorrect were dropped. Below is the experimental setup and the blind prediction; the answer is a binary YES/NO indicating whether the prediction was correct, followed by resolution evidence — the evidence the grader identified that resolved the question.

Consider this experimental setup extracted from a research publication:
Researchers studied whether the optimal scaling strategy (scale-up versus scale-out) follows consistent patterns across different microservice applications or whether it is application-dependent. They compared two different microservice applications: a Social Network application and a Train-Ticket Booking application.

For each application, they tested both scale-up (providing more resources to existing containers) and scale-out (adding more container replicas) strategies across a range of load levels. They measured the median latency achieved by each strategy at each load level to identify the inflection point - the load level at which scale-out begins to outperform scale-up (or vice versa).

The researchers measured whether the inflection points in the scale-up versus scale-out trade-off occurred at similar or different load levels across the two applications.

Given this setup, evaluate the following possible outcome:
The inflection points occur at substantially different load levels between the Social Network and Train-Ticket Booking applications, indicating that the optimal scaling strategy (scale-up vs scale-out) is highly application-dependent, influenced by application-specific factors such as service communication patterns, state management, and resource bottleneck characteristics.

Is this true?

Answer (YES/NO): YES